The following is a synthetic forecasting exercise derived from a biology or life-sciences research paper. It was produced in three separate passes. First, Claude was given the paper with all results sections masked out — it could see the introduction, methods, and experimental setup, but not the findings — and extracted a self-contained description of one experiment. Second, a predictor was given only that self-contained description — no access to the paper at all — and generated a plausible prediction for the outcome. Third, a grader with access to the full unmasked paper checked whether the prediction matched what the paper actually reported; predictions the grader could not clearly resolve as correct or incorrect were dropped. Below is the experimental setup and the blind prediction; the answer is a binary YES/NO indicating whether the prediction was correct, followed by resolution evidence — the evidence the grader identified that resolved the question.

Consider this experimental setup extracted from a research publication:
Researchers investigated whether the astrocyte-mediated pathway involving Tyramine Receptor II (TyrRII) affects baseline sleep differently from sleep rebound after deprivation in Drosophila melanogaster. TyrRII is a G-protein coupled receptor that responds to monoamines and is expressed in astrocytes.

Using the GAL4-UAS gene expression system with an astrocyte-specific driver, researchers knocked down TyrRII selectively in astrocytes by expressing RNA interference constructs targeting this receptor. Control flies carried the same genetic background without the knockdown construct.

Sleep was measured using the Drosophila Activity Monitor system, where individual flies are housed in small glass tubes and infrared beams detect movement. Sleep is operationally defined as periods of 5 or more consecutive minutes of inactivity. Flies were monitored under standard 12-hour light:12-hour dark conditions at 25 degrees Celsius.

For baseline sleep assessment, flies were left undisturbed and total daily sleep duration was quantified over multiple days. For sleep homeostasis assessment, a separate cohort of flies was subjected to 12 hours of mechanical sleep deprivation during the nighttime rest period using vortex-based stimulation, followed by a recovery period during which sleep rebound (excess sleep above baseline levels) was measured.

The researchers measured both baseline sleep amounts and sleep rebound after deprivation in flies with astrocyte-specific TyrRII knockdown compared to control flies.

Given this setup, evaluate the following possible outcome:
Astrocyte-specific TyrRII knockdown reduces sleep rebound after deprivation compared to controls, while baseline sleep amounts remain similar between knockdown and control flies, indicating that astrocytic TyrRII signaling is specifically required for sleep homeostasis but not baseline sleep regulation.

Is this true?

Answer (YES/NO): YES